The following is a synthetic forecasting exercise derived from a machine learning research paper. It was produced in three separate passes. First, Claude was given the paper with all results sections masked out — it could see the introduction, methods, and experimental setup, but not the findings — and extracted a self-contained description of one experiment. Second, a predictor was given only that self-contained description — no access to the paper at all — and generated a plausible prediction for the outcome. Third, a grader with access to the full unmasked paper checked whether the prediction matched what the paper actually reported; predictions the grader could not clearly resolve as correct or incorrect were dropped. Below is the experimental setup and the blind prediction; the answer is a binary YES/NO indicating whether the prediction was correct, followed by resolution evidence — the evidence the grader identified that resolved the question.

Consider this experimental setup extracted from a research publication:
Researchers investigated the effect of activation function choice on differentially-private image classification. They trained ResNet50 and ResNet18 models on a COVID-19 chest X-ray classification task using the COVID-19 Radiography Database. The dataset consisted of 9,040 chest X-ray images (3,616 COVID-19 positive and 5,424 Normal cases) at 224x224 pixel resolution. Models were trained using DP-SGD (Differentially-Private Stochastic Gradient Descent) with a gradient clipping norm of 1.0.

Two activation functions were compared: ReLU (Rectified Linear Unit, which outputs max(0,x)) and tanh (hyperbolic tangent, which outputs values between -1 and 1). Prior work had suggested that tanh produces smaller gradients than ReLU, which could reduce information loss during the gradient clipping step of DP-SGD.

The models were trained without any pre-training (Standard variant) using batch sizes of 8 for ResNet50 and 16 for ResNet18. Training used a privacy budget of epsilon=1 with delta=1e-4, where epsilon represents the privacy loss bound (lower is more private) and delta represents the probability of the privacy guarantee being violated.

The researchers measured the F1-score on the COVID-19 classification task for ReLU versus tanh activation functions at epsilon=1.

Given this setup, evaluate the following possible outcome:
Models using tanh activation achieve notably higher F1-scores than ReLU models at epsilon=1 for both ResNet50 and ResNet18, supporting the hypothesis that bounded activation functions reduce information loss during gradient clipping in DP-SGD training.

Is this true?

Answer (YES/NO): YES